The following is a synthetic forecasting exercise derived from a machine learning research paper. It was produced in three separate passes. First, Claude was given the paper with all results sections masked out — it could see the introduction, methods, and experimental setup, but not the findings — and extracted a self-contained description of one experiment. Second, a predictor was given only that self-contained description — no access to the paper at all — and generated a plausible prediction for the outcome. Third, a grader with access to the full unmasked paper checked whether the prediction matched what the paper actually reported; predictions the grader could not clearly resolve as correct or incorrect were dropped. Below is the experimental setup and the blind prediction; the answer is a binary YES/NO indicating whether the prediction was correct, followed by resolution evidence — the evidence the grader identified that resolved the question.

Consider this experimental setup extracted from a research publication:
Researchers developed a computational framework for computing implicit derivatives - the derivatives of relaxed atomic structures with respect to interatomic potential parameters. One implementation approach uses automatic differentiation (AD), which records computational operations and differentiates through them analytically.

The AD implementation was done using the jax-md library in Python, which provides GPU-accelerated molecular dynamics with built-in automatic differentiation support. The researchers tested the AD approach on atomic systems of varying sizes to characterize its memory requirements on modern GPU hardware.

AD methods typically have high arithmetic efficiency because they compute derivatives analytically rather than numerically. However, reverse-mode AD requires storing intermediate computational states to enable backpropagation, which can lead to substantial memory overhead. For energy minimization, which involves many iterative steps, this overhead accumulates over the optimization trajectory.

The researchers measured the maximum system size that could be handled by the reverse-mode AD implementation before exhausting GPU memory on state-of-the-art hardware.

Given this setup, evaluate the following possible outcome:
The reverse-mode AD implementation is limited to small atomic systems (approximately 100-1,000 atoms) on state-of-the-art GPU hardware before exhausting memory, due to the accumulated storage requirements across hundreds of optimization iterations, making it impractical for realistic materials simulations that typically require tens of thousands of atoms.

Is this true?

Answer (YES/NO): YES